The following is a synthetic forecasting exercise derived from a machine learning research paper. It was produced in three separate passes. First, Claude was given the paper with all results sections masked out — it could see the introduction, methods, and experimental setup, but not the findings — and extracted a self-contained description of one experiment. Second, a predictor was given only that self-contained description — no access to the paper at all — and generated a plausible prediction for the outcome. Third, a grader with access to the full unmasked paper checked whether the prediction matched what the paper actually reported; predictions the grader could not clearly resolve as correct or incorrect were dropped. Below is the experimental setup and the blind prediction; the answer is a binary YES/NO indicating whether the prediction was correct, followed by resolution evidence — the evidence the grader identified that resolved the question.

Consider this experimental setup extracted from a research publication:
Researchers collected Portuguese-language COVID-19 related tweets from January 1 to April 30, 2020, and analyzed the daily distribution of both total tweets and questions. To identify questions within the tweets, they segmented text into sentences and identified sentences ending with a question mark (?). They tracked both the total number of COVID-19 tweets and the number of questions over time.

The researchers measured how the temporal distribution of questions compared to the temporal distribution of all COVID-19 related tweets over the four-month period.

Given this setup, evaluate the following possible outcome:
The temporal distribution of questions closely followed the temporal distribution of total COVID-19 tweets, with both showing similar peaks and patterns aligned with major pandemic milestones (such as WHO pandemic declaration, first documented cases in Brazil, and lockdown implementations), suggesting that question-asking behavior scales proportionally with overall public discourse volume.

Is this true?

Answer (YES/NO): YES